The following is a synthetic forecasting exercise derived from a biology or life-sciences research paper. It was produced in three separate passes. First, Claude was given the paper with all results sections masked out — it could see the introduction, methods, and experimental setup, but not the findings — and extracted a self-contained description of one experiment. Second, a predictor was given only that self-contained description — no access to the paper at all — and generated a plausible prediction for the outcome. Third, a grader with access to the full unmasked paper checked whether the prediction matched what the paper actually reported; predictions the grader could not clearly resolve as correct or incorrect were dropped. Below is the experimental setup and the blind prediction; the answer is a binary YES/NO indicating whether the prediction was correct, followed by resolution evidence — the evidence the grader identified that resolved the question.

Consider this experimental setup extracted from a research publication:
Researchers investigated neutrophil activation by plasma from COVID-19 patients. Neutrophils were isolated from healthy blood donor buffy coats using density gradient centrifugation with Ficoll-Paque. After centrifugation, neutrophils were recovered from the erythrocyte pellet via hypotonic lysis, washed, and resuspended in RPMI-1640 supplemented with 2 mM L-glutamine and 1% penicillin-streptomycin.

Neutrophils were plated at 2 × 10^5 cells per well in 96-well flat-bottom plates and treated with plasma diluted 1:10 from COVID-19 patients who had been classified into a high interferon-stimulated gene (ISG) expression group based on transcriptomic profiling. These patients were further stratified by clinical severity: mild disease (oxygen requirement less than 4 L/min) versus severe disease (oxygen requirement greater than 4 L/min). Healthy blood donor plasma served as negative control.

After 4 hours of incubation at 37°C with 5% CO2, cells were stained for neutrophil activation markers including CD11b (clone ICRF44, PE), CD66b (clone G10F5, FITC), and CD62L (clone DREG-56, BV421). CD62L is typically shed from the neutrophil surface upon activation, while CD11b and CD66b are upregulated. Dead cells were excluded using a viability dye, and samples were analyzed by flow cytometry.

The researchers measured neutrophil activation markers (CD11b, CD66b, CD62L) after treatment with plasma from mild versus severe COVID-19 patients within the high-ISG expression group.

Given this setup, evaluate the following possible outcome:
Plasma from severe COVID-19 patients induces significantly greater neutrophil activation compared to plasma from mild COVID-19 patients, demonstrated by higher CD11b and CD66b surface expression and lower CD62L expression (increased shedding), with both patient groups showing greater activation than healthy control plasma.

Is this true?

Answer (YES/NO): NO